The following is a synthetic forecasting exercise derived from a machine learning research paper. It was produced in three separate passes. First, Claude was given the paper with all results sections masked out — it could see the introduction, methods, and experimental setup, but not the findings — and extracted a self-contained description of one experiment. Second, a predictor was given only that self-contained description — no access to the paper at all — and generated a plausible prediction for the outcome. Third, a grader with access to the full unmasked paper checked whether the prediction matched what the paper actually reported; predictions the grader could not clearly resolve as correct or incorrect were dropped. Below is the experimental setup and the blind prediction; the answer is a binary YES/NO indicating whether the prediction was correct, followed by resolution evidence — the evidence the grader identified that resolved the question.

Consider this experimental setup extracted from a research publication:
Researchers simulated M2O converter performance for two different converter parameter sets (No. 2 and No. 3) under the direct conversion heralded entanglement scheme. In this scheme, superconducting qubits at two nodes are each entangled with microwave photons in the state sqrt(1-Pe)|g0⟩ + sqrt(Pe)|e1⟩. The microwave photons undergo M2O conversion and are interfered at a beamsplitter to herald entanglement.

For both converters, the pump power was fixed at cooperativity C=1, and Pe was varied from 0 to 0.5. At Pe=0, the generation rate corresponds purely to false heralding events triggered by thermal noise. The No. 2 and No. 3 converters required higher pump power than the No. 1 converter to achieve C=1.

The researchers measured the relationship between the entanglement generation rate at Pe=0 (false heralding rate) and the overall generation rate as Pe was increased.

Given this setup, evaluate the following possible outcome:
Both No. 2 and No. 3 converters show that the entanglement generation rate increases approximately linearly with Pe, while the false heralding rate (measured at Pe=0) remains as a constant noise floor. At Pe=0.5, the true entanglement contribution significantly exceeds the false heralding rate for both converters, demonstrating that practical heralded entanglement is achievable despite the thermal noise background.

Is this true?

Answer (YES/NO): NO